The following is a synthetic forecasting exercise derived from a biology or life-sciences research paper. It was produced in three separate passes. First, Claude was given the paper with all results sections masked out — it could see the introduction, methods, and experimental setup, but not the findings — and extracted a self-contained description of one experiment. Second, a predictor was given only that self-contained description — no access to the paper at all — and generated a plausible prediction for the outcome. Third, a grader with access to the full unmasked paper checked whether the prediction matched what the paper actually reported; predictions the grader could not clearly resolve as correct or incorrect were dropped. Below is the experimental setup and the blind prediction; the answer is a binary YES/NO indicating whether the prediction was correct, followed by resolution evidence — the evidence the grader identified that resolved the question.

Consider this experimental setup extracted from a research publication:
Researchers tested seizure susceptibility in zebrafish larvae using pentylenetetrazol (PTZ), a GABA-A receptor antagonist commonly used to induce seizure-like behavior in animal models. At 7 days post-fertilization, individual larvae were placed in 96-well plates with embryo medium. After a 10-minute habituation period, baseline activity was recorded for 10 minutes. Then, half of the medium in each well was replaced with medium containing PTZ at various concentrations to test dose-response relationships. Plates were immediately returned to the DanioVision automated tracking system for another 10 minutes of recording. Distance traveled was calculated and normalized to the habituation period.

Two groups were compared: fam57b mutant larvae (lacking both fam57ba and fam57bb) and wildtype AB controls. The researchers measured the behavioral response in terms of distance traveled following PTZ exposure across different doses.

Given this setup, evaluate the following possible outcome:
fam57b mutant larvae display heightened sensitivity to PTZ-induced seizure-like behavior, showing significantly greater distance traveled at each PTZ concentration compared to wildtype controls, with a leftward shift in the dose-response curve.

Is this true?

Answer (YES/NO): NO